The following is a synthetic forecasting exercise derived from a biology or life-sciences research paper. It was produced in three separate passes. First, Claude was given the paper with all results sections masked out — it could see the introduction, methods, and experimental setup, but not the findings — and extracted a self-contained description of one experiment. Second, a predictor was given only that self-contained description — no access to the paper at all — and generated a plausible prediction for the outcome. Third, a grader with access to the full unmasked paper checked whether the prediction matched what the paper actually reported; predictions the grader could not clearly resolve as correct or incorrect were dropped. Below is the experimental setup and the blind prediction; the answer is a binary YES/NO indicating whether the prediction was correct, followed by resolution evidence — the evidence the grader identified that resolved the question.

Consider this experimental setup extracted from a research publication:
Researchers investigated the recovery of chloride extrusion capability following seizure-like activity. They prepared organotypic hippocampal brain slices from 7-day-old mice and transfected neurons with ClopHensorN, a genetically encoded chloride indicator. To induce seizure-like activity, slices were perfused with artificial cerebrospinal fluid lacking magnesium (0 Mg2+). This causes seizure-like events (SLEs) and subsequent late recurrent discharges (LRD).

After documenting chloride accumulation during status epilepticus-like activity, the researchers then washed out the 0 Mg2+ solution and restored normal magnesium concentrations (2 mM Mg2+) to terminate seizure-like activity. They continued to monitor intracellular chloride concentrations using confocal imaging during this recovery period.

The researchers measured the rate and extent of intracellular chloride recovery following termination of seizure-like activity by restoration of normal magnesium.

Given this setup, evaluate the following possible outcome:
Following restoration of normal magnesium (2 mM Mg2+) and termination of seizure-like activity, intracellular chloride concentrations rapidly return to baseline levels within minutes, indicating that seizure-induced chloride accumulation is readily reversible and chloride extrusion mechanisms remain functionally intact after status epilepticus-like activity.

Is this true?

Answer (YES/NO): NO